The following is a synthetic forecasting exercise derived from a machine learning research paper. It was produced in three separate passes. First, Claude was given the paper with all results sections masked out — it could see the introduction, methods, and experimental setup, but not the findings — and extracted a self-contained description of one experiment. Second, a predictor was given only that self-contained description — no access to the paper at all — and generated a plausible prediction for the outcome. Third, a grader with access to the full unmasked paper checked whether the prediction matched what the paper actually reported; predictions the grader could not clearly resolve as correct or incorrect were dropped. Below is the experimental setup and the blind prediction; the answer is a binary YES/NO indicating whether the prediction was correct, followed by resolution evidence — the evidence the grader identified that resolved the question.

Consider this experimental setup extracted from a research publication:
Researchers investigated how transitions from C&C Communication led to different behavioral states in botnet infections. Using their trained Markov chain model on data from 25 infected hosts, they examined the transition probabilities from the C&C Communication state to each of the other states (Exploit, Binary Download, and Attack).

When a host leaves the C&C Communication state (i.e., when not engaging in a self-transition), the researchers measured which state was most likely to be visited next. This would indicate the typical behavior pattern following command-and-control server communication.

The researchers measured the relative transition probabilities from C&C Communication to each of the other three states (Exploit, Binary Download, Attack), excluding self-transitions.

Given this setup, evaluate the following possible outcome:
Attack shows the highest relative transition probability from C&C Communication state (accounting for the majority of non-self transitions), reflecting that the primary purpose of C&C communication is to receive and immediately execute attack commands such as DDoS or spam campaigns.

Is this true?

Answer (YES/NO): YES